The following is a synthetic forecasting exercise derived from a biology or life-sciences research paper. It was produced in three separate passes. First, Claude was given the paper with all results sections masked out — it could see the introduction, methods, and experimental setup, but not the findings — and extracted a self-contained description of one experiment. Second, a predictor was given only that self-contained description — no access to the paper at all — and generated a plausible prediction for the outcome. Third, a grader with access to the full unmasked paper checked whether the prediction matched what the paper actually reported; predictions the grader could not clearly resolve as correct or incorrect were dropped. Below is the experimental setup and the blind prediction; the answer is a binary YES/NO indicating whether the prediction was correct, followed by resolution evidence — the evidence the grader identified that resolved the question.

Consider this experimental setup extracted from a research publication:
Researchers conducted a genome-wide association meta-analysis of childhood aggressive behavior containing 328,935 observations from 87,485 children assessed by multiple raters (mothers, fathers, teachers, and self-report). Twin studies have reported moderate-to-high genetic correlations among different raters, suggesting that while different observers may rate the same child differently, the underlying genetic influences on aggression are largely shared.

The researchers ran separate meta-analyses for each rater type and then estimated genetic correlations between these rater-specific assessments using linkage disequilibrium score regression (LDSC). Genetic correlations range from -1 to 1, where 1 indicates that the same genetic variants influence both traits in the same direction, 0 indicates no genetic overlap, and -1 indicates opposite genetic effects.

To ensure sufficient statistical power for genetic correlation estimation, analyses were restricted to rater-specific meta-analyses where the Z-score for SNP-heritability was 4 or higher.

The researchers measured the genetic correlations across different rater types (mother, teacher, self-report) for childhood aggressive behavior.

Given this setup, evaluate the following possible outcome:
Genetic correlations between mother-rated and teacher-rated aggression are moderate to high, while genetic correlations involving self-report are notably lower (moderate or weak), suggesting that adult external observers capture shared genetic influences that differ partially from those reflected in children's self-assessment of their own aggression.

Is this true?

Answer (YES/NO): YES